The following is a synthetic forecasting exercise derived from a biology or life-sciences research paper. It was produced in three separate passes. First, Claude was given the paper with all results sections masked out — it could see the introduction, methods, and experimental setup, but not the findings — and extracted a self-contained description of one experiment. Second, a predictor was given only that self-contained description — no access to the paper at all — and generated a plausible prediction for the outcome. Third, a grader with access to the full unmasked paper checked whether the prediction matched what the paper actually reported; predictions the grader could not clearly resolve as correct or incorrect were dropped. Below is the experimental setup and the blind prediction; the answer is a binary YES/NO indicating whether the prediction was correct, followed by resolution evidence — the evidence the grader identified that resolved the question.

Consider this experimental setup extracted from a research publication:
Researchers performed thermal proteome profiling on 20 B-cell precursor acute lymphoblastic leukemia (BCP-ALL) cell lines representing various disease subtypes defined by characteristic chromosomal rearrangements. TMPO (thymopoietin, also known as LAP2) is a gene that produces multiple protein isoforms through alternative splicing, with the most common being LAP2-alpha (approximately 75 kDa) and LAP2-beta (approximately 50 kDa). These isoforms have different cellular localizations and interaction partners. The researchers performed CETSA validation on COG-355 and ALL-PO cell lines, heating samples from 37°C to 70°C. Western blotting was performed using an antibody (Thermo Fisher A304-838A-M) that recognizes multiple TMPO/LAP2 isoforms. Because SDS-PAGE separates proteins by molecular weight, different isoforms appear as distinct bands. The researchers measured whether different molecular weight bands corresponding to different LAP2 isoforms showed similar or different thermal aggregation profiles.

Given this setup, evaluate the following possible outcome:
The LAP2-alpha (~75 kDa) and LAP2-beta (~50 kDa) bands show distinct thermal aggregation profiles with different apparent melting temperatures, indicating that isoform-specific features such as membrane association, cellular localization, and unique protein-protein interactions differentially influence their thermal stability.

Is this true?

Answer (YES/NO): YES